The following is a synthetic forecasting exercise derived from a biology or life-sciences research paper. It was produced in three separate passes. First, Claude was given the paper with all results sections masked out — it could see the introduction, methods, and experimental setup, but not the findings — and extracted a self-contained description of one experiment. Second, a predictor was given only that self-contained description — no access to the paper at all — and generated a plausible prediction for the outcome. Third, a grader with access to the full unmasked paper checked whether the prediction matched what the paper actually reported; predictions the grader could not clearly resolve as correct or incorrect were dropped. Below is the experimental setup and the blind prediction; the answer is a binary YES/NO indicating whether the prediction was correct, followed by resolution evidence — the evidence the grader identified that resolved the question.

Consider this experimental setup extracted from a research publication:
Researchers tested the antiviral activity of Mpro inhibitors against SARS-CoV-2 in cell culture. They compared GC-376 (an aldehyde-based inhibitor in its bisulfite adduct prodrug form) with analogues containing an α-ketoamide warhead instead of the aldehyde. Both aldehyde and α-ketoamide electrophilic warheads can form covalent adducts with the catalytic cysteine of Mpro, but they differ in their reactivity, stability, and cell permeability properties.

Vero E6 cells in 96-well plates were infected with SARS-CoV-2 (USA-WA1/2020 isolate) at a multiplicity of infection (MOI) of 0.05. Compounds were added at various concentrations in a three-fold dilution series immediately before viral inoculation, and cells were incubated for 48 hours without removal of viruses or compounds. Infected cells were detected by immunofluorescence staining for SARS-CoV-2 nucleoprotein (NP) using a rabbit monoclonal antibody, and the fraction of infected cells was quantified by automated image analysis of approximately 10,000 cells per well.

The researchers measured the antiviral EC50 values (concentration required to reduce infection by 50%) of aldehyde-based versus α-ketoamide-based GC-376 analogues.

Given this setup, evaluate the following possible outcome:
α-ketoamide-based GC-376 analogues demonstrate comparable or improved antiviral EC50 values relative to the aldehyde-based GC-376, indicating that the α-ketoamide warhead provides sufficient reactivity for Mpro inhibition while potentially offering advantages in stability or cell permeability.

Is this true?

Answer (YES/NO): NO